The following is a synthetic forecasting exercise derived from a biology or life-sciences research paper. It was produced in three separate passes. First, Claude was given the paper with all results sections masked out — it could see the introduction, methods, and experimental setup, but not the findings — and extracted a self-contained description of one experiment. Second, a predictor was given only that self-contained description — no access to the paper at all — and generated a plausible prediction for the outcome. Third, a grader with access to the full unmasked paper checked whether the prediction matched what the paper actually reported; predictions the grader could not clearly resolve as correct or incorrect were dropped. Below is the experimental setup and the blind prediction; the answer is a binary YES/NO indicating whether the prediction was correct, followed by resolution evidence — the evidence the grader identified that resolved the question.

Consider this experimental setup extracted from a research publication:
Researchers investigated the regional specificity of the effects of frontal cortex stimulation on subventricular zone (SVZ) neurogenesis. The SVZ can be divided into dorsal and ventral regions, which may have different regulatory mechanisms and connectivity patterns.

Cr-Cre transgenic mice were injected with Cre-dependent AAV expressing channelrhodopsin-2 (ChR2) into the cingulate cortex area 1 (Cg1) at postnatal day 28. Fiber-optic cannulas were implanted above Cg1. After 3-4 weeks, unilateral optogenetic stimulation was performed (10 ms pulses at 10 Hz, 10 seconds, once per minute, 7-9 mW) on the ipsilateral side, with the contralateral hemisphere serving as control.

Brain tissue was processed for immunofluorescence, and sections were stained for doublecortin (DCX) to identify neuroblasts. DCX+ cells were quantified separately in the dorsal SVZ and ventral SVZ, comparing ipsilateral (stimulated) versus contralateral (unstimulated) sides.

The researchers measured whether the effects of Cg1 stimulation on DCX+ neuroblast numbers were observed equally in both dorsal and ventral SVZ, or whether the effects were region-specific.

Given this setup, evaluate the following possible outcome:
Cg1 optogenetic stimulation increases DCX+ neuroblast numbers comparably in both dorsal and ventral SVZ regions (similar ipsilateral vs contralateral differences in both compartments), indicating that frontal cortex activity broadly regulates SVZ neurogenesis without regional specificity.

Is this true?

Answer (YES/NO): NO